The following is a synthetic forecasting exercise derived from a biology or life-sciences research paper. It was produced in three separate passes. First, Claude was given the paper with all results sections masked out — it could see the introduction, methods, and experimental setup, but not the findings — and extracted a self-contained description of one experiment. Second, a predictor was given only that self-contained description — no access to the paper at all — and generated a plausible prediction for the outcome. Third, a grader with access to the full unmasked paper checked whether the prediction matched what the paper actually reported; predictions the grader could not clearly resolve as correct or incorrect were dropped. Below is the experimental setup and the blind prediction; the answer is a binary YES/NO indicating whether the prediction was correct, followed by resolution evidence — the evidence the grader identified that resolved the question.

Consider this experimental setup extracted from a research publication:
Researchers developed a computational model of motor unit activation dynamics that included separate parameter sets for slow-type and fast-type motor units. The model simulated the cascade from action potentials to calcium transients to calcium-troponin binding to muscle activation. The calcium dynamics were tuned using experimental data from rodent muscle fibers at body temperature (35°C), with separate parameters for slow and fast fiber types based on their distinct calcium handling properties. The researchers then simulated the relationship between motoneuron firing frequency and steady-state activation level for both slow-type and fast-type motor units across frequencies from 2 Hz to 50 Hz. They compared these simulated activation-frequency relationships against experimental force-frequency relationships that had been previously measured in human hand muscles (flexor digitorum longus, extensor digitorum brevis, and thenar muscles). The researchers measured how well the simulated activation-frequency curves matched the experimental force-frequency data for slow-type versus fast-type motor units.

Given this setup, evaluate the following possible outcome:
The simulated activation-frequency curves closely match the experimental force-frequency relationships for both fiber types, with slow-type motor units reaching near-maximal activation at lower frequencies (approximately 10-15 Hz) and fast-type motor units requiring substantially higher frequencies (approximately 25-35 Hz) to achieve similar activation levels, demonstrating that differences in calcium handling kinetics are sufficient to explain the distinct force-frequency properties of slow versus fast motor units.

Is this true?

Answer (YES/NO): NO